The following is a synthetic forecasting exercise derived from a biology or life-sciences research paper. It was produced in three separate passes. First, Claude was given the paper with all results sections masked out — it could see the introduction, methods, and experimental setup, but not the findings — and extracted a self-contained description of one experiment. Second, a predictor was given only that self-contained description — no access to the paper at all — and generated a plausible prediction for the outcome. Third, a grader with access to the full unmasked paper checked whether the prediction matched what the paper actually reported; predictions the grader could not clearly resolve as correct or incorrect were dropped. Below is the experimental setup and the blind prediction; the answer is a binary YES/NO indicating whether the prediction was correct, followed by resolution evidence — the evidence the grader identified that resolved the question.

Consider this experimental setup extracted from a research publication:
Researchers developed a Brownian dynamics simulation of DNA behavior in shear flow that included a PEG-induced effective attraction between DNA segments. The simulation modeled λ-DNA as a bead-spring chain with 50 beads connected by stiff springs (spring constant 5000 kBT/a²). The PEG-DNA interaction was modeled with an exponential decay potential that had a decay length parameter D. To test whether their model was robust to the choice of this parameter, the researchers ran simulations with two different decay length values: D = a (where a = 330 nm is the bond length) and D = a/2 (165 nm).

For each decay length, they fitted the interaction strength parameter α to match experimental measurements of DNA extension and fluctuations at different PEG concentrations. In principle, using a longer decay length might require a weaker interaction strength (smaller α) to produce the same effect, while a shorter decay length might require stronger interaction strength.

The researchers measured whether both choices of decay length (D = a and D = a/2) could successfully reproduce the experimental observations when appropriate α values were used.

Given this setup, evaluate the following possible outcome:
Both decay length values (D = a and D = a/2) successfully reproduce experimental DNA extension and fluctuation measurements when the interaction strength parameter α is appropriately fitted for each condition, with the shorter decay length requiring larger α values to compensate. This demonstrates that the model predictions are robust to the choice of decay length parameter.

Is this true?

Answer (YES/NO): YES